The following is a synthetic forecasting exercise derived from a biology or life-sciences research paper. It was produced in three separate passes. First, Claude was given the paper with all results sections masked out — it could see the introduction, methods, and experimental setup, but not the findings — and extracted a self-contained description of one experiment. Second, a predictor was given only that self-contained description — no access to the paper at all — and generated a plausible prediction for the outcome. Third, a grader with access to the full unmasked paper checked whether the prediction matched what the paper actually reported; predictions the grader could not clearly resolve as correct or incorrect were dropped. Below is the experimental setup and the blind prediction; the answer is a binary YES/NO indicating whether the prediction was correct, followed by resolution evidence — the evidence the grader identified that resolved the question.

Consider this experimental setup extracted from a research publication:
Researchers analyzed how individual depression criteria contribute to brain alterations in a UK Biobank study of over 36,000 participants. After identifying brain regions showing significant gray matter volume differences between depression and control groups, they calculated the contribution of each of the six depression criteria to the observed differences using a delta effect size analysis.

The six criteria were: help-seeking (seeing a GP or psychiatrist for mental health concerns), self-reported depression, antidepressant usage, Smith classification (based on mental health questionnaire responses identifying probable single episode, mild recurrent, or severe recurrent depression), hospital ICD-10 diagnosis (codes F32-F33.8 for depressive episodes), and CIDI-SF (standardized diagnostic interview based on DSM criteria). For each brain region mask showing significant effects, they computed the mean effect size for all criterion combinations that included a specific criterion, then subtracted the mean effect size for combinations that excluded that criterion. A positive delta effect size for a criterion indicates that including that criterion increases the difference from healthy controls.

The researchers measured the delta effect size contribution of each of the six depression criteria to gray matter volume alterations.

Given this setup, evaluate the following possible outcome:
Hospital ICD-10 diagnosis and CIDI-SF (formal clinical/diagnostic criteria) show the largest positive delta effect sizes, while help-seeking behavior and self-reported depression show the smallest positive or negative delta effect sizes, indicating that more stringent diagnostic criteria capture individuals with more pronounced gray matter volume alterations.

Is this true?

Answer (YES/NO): NO